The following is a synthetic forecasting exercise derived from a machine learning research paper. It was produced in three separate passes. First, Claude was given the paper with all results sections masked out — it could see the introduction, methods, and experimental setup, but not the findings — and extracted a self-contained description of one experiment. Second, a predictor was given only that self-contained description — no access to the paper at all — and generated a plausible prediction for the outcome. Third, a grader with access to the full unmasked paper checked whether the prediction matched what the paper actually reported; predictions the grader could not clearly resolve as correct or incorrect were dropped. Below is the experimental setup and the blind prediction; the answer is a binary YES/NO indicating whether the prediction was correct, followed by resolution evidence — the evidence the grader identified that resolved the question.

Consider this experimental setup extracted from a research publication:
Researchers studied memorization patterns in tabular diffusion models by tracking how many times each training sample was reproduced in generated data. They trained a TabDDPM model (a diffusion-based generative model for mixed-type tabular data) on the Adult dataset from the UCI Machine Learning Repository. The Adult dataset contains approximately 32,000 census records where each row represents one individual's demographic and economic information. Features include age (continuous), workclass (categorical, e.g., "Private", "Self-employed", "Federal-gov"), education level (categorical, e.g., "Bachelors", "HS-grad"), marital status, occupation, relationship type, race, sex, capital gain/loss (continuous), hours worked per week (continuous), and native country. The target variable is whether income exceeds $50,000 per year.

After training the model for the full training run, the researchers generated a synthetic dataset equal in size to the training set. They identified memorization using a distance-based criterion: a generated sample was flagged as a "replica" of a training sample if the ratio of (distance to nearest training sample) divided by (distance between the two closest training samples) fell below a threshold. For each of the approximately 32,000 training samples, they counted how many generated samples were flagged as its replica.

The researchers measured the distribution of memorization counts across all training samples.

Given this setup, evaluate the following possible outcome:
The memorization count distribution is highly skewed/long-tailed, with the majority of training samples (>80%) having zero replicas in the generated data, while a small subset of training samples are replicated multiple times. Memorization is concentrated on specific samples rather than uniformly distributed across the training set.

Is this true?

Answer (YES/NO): NO